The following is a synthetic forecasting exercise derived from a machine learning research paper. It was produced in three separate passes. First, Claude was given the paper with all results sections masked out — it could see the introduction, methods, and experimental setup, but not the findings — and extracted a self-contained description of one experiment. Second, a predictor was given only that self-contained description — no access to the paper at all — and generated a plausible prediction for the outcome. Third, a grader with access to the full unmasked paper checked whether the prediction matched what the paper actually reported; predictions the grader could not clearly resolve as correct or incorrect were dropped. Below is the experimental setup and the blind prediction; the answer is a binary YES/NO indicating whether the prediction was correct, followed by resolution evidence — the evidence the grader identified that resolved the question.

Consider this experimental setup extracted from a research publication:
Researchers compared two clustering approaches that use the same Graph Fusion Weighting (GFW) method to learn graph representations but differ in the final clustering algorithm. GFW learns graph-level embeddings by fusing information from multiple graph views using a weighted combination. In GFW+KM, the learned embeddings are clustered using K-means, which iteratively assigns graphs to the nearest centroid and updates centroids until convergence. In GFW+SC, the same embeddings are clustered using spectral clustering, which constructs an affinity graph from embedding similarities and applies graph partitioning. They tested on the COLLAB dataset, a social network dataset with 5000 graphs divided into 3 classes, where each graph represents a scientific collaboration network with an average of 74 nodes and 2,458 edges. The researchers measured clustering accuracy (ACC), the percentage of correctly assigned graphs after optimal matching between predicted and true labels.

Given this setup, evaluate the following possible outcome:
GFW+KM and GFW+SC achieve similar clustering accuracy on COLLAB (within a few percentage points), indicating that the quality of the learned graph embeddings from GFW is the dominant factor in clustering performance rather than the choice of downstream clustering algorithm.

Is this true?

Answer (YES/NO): YES